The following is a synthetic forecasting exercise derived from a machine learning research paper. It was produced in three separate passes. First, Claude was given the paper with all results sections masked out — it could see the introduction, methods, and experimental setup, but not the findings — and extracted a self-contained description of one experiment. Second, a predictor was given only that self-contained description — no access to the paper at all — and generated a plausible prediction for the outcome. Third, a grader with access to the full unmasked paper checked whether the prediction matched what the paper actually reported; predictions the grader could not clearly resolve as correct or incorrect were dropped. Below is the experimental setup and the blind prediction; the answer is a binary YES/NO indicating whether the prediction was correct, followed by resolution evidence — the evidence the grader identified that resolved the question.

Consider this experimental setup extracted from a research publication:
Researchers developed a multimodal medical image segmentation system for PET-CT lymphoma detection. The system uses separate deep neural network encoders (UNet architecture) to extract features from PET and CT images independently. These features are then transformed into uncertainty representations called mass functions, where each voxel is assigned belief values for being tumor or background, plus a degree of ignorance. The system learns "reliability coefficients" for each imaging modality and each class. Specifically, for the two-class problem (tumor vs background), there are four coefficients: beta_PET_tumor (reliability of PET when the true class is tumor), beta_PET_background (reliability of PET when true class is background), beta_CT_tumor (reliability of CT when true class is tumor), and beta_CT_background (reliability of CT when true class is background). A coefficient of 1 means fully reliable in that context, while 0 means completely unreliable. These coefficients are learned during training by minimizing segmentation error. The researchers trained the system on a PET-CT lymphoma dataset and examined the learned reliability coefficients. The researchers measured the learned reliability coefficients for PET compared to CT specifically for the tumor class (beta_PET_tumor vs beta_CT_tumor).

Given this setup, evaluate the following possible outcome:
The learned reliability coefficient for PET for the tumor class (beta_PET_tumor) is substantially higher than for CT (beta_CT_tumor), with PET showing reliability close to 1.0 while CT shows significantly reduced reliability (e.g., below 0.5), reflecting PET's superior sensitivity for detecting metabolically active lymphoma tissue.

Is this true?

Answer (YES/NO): NO